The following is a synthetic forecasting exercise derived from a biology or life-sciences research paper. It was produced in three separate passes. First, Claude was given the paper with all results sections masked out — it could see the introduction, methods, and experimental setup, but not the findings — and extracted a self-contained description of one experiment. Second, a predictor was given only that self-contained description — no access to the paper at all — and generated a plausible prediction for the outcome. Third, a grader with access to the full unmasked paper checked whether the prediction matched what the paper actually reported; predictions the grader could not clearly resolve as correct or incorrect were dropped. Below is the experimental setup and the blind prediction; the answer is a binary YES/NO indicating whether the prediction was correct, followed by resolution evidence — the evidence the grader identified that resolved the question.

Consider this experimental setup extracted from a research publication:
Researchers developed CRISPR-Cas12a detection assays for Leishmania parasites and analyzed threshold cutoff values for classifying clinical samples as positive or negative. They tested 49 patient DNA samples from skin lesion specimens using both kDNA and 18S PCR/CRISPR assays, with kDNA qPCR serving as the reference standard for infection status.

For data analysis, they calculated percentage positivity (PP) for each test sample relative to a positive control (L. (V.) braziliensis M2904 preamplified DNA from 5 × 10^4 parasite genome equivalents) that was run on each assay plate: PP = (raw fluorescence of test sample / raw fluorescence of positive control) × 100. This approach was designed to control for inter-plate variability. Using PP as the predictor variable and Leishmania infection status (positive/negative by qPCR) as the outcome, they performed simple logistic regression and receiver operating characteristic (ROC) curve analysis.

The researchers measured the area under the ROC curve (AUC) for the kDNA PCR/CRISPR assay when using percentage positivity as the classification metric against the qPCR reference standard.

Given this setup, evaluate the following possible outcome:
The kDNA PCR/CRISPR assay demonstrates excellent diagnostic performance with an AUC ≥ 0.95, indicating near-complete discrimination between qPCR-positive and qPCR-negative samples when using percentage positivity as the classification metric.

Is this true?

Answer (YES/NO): YES